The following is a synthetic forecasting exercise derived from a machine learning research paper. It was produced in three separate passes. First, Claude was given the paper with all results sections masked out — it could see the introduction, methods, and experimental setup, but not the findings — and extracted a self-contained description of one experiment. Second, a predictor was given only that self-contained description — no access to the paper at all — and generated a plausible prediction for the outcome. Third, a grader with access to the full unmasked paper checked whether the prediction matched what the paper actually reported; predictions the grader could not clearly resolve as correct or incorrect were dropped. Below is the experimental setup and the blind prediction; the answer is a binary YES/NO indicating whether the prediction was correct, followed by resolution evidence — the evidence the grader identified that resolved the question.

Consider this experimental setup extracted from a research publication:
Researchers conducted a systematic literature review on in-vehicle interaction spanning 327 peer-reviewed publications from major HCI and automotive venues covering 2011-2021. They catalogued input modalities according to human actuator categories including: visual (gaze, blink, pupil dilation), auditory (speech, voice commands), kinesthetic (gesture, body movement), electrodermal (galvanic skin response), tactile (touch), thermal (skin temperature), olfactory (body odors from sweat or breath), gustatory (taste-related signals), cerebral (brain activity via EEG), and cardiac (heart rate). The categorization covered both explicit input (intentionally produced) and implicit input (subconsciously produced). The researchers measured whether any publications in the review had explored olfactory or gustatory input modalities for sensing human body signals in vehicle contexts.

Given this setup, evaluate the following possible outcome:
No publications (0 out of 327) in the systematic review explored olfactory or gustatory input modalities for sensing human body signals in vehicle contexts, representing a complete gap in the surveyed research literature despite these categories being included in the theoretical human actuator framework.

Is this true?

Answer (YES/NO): YES